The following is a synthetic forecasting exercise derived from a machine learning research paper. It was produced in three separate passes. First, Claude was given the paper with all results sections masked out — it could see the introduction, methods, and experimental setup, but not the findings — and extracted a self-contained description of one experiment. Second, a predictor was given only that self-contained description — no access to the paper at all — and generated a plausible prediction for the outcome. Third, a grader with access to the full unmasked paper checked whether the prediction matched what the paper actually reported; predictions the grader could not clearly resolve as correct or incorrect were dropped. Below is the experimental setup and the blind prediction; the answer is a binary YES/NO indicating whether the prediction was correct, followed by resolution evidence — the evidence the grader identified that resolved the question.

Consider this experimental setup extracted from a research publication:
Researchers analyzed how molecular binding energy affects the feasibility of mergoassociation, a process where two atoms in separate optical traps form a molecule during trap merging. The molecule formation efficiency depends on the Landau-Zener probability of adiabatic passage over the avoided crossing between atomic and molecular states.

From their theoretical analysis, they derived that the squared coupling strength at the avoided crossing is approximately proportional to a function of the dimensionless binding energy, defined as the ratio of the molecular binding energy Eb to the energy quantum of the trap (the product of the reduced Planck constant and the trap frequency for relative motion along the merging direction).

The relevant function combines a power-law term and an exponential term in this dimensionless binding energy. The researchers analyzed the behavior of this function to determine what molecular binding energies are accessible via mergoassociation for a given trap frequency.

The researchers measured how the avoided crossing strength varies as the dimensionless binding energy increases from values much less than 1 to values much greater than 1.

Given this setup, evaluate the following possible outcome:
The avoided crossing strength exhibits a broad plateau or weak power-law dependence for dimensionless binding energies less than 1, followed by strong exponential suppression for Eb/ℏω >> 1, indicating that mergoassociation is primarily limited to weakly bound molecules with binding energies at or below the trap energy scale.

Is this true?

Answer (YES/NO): NO